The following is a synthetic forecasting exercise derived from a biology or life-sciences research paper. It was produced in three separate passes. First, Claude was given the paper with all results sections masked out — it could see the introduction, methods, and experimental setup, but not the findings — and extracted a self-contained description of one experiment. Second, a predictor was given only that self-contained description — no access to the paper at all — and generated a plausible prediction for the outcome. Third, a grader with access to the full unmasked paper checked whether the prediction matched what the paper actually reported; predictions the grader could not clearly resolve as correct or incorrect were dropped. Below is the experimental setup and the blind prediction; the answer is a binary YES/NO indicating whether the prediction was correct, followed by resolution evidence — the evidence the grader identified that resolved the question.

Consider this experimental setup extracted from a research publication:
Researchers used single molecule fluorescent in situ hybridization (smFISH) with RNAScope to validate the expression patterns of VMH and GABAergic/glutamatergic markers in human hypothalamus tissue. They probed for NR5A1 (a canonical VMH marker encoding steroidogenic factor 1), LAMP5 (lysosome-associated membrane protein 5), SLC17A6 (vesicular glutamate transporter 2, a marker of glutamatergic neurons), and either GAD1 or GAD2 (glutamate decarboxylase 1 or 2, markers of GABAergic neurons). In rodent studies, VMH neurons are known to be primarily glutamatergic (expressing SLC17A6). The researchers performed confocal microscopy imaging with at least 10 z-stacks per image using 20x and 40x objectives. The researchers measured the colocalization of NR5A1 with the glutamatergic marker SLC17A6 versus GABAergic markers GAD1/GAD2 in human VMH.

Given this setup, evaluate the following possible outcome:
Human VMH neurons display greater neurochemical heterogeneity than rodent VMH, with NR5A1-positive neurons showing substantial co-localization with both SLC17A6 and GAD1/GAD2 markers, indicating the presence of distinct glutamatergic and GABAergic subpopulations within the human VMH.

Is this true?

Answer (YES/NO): NO